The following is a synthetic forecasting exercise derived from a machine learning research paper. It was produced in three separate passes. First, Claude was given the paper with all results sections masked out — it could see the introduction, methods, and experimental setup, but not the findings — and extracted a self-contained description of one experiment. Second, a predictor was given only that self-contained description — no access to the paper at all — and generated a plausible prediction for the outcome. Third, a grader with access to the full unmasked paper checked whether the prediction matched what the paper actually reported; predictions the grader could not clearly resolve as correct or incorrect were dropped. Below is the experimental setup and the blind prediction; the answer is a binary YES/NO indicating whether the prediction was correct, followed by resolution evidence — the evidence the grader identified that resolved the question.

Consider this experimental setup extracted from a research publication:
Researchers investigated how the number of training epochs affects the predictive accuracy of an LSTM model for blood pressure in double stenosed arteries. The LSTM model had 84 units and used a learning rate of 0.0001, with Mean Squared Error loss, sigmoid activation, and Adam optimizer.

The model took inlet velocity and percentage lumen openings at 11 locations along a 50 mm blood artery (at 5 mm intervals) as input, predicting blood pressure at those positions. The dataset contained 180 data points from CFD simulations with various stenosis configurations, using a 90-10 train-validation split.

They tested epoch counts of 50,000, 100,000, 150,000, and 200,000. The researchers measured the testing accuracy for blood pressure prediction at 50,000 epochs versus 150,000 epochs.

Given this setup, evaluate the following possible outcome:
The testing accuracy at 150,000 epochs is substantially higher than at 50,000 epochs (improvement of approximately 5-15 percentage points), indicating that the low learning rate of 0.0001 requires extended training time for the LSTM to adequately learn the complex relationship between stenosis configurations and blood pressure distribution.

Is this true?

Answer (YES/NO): NO